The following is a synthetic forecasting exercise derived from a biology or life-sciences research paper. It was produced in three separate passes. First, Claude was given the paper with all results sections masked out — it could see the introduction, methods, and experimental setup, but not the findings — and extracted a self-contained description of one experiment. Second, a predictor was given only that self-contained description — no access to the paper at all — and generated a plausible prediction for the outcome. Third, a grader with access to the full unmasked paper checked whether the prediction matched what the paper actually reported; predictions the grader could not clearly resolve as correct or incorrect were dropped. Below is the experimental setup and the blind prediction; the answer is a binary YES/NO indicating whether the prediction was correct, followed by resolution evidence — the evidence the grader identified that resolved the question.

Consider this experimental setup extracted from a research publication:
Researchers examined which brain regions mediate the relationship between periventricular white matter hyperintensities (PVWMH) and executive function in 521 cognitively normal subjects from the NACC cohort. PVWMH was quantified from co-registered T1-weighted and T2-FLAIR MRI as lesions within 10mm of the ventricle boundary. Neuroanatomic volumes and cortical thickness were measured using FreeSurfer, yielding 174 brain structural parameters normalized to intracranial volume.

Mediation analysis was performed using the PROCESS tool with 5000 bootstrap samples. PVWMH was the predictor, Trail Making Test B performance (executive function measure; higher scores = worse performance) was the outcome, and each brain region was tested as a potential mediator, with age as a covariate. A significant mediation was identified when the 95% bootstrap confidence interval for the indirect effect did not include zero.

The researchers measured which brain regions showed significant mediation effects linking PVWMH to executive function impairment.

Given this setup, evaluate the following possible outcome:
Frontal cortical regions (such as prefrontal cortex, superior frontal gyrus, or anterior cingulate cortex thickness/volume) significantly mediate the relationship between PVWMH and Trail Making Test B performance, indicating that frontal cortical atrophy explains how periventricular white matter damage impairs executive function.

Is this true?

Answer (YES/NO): YES